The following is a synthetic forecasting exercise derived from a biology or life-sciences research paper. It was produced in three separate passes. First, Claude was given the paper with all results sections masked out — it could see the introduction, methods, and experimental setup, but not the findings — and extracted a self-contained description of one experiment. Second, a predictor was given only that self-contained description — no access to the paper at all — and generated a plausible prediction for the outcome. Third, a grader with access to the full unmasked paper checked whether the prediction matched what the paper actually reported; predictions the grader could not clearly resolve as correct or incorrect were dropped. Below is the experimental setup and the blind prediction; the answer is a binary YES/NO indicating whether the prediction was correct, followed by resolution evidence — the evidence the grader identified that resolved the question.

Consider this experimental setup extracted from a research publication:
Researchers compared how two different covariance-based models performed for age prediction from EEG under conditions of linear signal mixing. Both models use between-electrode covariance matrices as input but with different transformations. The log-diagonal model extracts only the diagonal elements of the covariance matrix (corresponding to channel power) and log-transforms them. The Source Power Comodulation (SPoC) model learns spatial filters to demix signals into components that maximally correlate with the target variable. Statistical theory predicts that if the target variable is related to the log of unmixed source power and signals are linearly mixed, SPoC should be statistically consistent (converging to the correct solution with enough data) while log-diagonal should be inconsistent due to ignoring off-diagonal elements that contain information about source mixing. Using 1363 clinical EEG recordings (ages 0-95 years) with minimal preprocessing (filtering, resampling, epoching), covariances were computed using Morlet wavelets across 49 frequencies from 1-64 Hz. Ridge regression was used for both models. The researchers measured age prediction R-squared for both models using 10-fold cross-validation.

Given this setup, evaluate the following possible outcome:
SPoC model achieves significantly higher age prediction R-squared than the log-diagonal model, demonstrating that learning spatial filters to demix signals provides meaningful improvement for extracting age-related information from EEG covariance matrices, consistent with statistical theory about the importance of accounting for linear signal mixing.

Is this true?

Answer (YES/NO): NO